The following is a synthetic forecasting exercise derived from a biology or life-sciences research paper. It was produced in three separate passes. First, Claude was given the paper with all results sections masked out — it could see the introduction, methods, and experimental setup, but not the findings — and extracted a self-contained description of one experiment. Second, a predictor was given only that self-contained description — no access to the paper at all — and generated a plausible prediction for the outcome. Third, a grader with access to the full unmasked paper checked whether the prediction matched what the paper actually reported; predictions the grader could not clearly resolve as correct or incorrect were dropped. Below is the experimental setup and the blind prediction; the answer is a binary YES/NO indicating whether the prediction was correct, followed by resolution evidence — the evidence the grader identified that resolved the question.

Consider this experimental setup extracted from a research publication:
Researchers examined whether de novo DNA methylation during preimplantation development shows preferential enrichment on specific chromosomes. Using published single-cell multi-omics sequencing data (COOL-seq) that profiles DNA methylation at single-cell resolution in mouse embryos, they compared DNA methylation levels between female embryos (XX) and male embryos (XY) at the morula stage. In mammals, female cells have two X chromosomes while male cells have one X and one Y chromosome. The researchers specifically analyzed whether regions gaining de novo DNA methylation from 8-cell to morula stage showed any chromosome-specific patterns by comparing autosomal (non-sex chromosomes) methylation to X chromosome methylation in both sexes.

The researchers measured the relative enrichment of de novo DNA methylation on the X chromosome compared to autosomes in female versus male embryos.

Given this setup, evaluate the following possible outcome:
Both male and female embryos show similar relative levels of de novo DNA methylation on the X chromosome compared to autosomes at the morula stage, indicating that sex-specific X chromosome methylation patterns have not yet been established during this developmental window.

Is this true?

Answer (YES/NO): NO